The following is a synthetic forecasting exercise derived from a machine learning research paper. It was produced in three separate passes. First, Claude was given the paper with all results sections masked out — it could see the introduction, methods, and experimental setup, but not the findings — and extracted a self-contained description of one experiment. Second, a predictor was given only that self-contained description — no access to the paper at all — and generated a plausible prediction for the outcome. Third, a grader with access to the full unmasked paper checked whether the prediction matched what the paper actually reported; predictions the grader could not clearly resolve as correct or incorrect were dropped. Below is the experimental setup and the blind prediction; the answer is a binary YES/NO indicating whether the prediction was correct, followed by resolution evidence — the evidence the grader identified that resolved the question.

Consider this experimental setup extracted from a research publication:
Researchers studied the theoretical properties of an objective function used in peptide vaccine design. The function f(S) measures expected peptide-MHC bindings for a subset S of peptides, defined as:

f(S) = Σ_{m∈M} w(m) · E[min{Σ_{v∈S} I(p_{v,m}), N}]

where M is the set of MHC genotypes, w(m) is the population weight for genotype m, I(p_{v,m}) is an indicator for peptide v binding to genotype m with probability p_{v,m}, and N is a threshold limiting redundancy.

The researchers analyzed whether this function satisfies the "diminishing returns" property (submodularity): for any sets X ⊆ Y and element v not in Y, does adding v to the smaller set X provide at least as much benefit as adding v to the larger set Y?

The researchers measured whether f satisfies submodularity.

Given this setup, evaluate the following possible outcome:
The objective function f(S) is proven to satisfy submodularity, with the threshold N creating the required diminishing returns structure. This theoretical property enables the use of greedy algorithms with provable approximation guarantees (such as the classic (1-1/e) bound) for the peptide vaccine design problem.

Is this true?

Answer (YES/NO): YES